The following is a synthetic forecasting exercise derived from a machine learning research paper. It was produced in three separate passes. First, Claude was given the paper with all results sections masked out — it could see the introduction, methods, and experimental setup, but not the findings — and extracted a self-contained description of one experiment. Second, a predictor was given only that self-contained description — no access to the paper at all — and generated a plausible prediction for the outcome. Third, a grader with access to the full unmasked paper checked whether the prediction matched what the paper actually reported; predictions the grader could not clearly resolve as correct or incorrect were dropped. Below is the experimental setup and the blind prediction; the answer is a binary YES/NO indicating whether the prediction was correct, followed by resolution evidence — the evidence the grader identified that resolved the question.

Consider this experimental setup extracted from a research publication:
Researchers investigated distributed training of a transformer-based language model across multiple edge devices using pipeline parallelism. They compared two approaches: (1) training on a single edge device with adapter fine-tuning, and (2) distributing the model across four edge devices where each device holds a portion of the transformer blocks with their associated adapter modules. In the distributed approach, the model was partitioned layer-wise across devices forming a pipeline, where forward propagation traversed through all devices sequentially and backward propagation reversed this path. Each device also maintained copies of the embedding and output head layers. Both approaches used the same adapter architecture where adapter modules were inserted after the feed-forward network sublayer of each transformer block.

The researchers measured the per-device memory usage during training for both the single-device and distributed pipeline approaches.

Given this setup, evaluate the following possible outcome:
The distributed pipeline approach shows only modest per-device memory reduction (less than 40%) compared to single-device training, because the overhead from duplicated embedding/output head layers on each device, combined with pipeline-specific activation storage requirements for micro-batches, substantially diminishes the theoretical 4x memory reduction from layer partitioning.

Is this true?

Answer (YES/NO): NO